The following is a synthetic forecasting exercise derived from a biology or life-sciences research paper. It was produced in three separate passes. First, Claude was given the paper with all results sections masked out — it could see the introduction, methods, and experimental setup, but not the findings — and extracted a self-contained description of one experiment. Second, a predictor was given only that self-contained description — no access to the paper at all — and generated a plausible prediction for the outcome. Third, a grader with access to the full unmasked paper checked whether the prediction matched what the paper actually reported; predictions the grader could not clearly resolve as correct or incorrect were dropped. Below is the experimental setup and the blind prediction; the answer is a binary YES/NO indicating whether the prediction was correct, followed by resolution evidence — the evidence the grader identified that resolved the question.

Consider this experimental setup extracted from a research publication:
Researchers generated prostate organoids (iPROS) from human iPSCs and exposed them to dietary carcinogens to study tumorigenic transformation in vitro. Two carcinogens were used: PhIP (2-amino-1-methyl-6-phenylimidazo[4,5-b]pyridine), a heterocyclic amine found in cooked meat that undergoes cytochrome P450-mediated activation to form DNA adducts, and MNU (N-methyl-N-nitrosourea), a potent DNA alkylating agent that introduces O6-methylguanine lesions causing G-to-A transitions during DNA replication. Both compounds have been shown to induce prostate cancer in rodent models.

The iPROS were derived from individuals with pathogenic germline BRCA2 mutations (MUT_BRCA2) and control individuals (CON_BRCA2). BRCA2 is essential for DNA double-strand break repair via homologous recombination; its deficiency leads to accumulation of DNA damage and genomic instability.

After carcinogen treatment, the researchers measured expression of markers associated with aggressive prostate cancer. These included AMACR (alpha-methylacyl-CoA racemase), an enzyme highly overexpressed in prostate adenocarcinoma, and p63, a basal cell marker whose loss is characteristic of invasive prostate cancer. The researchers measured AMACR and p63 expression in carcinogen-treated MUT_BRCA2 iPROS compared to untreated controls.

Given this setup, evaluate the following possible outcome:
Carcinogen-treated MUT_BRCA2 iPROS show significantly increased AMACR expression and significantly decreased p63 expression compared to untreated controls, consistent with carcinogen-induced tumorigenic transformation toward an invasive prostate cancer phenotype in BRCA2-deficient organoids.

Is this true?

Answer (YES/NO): YES